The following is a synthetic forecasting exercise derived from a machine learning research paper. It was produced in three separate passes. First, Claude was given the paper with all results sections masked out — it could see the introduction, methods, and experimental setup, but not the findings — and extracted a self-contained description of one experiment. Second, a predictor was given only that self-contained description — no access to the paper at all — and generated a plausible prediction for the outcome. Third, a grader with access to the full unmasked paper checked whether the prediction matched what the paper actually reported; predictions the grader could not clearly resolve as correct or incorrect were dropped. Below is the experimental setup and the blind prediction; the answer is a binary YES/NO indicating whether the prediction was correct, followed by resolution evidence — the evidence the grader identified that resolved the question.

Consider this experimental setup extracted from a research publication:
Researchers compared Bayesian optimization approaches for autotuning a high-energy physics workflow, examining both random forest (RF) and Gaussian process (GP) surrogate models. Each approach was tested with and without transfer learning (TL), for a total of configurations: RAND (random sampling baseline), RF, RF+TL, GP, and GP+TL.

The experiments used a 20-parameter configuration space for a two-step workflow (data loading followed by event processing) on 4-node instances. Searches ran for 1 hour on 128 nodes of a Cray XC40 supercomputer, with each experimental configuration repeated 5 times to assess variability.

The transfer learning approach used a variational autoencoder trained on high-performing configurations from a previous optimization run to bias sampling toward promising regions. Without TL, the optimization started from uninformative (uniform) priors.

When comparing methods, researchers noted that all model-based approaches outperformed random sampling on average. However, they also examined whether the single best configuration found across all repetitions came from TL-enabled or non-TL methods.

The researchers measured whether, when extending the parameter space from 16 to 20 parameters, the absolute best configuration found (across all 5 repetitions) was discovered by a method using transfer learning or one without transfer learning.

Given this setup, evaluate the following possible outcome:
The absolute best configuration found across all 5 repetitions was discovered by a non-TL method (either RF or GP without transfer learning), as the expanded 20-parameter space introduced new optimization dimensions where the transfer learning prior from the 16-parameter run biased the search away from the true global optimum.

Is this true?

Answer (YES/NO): YES